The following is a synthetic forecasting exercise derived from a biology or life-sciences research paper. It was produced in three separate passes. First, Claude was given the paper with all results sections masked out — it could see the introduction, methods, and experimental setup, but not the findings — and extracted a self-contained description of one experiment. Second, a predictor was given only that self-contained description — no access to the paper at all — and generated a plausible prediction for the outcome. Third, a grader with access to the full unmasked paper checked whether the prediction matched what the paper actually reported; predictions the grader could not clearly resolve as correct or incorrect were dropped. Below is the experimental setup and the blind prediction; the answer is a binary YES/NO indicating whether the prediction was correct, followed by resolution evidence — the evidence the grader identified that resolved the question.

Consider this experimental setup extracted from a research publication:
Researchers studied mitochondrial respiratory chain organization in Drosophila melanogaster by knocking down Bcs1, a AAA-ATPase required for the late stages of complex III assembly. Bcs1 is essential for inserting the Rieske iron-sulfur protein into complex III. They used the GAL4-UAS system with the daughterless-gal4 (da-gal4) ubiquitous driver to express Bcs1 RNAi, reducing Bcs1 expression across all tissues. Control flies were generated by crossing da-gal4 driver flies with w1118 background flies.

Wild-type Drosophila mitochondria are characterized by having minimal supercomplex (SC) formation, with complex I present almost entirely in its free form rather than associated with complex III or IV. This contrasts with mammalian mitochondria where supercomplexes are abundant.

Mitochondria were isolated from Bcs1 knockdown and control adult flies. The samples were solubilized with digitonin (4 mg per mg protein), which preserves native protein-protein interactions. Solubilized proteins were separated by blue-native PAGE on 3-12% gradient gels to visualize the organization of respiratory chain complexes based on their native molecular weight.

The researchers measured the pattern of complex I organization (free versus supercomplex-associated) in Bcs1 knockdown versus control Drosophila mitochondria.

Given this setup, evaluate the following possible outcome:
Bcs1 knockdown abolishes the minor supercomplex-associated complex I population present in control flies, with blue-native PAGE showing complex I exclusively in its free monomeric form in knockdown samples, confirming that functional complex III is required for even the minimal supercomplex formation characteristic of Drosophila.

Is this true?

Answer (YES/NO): NO